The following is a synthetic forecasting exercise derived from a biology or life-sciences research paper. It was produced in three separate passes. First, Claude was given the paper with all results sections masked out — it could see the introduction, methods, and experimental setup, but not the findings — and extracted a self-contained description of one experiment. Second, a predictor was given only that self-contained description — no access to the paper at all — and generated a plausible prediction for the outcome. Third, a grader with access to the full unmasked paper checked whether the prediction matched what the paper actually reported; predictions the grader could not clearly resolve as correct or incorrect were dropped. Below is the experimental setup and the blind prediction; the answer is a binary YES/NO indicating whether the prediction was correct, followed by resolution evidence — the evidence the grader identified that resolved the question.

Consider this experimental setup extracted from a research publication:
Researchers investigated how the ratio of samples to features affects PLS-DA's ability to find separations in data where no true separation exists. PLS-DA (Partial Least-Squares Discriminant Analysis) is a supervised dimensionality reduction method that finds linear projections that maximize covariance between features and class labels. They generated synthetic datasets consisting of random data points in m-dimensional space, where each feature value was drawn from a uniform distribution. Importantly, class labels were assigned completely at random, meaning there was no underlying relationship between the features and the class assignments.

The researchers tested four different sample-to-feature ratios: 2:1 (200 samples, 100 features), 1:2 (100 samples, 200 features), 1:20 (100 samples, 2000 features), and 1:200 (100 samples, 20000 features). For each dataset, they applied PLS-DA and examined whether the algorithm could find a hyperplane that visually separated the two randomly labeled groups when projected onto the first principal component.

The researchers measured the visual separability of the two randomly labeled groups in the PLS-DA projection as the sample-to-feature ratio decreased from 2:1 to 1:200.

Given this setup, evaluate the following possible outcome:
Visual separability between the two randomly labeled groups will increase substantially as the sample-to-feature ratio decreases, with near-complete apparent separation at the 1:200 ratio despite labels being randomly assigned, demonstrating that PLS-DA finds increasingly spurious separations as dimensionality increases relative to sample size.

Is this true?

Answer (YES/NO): YES